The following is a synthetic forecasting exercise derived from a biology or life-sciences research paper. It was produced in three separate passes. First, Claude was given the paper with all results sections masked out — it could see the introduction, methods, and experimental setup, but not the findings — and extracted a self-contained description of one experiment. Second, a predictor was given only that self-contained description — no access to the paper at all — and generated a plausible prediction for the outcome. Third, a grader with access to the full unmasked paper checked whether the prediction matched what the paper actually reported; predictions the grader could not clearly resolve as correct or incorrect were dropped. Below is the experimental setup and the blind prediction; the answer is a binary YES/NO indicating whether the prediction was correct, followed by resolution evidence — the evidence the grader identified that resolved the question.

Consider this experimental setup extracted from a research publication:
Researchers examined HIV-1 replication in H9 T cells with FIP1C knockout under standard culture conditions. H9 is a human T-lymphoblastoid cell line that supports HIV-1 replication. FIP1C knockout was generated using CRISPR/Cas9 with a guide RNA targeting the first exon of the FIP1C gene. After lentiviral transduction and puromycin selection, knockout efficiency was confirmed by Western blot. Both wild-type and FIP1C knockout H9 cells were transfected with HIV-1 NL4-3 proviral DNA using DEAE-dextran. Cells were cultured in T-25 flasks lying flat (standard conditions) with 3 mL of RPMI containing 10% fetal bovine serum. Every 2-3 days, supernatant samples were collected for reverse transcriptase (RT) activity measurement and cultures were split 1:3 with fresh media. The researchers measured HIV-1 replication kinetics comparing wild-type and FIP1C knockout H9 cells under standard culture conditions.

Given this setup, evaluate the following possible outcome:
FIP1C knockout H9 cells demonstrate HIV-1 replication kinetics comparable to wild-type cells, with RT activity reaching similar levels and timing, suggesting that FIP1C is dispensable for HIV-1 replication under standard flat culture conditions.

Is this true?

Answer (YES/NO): NO